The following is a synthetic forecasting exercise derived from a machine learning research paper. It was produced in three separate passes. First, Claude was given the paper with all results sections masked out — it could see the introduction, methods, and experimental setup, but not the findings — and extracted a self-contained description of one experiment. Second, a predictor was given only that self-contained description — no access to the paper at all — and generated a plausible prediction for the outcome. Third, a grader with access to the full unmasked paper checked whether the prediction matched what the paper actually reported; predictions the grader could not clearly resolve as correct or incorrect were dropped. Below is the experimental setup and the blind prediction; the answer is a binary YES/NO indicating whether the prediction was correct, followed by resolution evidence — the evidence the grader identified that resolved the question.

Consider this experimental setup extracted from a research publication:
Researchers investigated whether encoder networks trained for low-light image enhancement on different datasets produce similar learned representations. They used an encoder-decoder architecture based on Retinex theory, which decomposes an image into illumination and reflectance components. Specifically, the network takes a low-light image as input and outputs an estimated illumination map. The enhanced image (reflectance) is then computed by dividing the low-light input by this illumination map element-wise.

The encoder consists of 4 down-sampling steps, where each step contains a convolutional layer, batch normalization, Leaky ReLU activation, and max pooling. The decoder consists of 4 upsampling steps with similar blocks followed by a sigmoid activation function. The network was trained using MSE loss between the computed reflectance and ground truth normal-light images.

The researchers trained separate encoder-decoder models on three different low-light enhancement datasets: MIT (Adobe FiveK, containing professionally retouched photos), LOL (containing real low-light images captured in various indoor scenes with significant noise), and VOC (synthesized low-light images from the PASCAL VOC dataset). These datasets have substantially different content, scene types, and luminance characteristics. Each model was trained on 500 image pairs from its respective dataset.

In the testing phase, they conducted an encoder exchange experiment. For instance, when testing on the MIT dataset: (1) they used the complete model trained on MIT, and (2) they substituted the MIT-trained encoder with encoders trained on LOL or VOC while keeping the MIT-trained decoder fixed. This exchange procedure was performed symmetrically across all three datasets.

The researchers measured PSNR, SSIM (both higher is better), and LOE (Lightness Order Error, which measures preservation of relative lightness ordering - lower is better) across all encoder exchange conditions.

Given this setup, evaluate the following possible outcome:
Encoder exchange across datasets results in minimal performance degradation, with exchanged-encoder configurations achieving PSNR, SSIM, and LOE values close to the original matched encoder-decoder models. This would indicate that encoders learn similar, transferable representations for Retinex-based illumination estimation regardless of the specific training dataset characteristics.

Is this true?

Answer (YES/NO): YES